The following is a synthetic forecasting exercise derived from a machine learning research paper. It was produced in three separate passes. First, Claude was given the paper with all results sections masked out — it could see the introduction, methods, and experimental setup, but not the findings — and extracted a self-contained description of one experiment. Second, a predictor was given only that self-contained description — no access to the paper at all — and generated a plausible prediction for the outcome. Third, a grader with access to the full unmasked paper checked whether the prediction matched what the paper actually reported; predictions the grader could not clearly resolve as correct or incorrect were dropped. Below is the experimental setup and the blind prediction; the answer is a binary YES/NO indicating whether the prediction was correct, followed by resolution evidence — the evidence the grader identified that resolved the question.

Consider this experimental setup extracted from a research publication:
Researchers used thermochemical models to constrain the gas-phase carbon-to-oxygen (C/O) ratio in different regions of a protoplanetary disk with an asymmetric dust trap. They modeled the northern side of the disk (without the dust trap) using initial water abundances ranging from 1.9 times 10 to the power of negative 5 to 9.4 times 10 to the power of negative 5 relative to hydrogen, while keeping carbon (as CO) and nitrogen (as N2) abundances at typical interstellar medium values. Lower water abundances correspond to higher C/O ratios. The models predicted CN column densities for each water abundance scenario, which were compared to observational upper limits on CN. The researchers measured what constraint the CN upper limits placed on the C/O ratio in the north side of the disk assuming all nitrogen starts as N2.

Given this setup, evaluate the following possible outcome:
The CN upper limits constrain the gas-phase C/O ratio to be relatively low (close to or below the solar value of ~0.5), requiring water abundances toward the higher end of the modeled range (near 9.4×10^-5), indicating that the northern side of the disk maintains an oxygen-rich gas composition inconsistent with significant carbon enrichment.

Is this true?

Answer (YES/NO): NO